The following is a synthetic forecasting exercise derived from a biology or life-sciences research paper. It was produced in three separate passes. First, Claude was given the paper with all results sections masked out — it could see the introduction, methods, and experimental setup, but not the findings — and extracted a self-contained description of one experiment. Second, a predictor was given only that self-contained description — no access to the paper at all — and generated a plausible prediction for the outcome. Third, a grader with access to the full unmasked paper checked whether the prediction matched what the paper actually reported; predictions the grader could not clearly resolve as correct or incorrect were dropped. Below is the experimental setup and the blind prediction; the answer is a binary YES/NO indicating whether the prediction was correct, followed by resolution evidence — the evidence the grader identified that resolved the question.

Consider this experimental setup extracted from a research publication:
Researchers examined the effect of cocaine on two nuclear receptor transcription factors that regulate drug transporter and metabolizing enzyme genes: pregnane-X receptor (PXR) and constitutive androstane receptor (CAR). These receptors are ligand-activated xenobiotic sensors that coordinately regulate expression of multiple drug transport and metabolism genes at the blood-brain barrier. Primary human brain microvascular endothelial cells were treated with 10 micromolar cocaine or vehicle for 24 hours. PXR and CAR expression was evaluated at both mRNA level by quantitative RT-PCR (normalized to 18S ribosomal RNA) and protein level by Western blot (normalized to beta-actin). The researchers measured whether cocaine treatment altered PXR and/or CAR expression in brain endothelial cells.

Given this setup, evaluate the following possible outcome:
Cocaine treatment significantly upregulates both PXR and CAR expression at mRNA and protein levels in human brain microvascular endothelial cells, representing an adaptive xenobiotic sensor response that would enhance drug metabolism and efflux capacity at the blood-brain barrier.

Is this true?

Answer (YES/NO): NO